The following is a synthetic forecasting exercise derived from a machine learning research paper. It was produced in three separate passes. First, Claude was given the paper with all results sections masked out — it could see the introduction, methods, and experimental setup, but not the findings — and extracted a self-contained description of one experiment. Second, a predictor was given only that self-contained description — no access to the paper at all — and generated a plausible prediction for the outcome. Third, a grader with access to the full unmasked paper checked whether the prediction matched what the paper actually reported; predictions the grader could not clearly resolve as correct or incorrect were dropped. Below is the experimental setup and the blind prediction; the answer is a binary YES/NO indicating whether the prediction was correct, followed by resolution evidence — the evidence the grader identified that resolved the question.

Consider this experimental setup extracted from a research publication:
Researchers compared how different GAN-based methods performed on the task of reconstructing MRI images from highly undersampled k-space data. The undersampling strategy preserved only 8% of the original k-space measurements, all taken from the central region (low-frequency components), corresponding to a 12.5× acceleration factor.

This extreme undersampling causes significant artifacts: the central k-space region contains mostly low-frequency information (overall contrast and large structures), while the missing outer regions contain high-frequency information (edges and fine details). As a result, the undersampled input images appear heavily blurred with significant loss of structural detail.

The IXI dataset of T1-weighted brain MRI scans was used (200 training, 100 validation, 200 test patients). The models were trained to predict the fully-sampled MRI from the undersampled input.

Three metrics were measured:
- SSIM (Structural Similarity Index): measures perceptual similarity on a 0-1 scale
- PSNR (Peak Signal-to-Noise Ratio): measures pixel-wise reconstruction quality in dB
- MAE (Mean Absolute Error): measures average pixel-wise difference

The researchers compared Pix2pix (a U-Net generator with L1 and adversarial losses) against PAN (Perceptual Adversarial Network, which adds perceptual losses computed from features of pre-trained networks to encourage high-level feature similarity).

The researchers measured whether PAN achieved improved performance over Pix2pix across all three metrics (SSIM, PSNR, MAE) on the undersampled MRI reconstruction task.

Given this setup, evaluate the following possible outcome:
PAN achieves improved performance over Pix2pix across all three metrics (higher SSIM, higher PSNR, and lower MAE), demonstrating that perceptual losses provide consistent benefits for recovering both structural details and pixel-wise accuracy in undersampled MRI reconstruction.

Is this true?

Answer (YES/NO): YES